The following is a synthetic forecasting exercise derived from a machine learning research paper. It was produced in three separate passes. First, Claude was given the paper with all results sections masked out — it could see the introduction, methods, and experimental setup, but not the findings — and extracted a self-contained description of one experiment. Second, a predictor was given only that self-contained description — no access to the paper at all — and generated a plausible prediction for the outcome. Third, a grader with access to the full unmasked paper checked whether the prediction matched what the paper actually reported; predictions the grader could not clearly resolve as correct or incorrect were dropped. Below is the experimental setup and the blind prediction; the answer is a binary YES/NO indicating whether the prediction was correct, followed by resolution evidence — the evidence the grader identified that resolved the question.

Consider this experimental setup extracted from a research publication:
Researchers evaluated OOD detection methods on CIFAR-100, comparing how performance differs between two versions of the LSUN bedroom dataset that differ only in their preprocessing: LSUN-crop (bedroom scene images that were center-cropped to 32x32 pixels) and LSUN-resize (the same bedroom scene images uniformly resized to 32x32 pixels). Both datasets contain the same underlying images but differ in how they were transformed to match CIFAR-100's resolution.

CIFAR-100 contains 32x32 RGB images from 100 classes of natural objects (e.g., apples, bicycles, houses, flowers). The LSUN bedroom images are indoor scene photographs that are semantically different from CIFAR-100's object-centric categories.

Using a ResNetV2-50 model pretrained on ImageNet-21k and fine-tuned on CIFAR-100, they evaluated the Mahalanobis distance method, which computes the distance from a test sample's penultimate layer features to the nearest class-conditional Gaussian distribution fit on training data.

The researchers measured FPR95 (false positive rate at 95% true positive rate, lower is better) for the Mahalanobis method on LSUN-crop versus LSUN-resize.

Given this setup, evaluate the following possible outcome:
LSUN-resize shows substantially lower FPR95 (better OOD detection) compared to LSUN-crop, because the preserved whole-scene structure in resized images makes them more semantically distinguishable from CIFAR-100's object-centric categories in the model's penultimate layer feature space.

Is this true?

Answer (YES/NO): NO